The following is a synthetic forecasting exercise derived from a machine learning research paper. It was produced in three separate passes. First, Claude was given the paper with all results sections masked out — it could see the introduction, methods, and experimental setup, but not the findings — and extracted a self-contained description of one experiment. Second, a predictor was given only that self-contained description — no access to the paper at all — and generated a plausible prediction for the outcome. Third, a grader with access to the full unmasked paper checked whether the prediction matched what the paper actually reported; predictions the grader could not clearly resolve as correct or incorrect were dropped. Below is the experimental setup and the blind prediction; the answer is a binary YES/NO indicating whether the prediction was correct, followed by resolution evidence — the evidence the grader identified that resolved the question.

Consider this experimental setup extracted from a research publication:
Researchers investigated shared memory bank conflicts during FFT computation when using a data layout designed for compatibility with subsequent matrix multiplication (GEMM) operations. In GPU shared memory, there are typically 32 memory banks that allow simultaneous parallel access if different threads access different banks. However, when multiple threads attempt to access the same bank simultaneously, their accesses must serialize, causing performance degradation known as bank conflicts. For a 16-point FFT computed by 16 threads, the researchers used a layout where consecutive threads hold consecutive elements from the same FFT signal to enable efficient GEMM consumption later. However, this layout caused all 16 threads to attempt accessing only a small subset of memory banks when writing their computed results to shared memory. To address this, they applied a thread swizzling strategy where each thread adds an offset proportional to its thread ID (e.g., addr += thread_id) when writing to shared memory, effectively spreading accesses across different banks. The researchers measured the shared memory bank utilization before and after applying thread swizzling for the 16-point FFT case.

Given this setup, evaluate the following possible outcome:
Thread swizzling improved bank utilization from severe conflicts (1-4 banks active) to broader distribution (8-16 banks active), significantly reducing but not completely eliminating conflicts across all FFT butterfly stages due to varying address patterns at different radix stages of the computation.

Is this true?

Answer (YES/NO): NO